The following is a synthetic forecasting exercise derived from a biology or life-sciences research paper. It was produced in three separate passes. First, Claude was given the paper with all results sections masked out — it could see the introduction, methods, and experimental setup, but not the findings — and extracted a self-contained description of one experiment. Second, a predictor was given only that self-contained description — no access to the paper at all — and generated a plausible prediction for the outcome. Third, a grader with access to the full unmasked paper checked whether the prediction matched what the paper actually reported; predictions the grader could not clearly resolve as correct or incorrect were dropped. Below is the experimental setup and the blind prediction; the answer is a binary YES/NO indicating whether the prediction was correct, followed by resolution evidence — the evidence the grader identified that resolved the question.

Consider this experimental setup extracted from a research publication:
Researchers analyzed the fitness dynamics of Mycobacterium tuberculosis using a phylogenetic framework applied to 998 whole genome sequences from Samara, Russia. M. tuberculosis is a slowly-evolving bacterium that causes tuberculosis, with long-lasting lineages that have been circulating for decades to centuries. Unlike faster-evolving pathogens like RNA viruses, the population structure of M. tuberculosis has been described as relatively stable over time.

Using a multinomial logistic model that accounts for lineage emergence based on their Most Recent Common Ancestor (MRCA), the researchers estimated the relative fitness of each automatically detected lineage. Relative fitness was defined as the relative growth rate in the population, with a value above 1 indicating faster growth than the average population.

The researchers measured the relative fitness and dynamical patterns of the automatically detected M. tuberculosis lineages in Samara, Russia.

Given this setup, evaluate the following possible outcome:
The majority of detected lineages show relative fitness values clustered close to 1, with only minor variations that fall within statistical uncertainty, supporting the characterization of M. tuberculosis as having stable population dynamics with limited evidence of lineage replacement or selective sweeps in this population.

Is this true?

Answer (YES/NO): NO